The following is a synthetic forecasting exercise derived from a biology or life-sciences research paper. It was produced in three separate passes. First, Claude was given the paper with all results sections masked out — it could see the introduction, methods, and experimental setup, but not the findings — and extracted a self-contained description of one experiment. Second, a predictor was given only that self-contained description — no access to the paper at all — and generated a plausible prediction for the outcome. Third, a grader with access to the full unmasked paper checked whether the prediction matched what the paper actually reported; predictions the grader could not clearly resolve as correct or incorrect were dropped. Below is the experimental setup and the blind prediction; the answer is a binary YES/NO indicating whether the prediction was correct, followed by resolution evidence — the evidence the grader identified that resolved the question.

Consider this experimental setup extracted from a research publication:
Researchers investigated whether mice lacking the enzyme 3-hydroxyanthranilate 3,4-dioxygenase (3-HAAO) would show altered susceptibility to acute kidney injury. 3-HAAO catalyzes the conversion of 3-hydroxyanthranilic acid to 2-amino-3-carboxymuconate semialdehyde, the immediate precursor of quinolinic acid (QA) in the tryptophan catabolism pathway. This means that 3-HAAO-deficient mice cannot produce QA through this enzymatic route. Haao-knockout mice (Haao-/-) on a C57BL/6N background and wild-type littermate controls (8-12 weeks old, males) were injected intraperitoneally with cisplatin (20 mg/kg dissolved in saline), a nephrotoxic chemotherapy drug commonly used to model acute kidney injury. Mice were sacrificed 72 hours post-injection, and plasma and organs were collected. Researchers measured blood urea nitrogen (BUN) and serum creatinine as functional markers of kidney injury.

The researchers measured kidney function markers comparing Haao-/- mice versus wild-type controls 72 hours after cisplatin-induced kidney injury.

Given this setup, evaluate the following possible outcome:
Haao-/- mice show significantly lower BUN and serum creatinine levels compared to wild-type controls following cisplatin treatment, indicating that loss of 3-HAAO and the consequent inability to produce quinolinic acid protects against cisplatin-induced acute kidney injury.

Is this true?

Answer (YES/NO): YES